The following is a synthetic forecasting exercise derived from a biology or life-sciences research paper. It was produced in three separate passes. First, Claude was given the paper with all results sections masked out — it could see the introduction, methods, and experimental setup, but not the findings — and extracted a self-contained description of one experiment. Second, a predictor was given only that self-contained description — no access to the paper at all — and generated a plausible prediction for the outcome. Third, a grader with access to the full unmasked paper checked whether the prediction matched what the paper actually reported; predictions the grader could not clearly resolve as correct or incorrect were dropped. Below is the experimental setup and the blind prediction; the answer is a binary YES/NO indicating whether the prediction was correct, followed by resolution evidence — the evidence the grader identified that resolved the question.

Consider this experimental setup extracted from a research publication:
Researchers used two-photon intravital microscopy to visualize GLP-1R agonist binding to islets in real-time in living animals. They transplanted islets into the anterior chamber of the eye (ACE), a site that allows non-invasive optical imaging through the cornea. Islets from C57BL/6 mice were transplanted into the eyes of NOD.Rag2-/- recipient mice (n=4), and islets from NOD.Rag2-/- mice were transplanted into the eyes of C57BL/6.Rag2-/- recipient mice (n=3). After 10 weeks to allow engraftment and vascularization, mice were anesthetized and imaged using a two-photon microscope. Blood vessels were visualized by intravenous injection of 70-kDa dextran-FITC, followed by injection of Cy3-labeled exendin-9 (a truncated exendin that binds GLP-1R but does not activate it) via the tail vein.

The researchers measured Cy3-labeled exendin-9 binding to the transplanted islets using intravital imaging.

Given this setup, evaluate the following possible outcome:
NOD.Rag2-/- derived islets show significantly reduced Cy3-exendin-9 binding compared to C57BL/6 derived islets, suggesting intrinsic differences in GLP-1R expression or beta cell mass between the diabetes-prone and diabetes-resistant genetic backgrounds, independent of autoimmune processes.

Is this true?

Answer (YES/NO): YES